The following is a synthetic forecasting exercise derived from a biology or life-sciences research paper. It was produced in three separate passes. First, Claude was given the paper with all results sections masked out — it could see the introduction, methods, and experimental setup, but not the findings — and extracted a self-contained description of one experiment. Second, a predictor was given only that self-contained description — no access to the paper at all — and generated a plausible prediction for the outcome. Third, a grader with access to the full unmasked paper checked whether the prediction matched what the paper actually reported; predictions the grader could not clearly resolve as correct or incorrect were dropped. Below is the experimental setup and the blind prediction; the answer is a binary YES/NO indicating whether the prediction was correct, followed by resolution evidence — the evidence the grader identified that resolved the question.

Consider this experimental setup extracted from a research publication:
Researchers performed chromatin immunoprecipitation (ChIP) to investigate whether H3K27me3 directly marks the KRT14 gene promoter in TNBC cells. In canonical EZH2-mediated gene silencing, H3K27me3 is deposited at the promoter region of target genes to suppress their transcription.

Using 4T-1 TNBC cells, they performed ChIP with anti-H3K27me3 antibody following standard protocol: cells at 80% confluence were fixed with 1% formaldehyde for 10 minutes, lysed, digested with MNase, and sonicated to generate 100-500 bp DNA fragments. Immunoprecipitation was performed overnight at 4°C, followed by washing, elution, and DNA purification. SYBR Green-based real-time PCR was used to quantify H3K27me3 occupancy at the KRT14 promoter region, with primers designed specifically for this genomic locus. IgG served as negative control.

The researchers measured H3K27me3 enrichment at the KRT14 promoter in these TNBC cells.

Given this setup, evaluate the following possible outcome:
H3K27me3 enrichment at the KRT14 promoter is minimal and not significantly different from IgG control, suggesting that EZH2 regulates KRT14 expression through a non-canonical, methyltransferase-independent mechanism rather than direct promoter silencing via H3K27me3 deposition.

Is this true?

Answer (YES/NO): NO